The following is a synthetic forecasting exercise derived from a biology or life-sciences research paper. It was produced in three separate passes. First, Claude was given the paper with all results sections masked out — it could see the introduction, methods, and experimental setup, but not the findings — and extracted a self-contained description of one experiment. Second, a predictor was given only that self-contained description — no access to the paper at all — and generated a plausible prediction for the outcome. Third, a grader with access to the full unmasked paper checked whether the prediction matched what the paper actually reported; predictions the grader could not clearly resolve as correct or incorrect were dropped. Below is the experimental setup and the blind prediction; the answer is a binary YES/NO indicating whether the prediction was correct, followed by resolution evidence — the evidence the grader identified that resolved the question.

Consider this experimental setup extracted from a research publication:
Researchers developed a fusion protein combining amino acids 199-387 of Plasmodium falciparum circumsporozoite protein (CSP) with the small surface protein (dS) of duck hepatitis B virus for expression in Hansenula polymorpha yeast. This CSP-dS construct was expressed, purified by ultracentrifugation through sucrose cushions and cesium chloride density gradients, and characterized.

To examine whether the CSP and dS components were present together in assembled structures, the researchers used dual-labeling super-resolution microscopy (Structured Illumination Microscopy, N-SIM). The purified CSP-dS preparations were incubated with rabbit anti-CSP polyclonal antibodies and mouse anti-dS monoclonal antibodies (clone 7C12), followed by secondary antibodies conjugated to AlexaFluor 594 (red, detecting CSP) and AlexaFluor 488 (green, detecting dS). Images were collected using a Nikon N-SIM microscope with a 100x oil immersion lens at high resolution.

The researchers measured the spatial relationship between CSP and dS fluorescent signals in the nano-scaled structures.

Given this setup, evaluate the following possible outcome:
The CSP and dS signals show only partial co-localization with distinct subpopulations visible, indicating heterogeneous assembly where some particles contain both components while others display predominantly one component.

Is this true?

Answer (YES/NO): NO